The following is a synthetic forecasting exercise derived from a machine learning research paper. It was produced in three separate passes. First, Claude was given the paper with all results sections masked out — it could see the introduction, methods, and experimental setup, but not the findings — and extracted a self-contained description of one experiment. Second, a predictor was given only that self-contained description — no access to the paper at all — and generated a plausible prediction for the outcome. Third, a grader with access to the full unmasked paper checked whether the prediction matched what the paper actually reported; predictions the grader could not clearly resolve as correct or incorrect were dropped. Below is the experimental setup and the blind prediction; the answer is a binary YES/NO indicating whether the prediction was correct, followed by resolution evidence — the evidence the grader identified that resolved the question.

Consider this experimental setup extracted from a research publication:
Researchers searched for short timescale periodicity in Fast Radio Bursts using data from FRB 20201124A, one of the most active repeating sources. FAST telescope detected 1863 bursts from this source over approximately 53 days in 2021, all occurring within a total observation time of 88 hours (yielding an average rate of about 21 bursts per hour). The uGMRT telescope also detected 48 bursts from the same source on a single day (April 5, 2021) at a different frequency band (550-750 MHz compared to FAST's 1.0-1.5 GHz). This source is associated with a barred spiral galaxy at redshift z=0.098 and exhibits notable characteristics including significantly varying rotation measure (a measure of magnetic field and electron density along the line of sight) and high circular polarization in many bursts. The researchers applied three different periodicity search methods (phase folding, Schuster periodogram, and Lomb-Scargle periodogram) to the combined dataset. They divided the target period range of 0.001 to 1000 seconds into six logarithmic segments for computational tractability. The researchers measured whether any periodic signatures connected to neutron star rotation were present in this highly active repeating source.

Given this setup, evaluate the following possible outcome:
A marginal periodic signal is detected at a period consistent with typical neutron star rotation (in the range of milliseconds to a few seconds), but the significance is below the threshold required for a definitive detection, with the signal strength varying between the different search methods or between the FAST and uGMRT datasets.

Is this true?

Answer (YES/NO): NO